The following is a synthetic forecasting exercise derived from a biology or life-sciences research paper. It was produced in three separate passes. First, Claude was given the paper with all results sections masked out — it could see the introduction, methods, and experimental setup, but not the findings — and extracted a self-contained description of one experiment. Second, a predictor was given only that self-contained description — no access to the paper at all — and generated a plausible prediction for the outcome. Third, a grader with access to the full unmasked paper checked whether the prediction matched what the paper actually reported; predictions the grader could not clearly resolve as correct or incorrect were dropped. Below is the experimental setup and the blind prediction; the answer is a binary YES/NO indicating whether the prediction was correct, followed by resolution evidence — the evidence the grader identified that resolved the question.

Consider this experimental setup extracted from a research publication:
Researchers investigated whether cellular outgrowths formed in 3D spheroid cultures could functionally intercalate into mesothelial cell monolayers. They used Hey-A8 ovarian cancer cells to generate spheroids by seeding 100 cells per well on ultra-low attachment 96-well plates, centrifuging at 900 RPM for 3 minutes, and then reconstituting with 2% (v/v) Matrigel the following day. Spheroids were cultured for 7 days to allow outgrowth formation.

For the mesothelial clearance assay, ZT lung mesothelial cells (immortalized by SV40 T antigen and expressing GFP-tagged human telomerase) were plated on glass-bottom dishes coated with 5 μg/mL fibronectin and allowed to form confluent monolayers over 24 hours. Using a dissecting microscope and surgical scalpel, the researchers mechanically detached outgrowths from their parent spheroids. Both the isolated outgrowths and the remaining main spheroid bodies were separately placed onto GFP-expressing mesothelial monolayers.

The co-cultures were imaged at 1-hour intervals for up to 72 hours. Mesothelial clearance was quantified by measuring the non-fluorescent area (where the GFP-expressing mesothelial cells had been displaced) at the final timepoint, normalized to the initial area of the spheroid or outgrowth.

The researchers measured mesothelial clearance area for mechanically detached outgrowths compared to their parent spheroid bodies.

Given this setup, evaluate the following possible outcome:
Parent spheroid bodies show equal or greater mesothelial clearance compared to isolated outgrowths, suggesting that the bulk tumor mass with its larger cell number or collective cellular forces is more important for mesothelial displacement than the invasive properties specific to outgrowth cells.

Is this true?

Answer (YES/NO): NO